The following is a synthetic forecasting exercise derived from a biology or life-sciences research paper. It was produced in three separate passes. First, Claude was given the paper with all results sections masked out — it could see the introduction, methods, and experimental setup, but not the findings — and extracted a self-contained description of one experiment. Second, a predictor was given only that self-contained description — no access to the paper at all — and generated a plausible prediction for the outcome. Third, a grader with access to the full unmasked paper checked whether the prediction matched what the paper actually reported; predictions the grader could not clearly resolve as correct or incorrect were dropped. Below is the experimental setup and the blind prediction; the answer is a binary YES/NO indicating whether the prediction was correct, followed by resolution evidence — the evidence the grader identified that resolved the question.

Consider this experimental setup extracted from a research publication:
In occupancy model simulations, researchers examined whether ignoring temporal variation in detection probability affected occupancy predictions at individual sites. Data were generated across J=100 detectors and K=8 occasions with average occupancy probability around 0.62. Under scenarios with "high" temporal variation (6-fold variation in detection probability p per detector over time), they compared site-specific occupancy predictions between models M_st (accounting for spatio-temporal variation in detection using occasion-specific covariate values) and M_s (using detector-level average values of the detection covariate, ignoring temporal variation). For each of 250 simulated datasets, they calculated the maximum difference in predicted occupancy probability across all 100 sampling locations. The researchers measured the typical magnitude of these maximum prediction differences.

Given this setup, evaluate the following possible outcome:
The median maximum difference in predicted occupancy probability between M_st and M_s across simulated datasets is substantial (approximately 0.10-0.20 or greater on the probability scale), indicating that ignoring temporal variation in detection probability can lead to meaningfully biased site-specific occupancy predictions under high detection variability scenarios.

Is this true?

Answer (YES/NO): NO